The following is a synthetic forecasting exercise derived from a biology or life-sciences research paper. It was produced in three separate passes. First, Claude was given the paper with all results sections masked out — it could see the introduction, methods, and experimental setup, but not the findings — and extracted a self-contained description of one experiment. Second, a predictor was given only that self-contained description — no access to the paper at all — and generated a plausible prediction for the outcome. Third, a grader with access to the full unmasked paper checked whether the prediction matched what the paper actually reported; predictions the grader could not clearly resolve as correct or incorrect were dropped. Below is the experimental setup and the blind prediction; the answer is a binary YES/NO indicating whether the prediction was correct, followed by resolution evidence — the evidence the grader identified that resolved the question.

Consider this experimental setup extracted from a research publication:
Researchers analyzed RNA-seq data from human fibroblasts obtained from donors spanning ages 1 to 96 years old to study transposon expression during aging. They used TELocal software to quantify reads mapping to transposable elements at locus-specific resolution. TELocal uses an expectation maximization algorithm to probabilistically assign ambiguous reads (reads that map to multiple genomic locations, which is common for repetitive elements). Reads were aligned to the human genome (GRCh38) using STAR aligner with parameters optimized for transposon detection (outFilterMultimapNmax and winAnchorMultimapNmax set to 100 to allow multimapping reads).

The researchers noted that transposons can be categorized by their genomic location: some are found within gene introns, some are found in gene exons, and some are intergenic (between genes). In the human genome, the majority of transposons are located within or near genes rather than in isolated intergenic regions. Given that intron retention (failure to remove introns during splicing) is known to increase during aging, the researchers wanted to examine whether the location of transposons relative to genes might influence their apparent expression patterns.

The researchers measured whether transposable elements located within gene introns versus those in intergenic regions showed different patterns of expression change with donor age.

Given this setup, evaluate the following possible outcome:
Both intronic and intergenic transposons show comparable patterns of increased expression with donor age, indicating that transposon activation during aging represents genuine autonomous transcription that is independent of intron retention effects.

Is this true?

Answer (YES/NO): NO